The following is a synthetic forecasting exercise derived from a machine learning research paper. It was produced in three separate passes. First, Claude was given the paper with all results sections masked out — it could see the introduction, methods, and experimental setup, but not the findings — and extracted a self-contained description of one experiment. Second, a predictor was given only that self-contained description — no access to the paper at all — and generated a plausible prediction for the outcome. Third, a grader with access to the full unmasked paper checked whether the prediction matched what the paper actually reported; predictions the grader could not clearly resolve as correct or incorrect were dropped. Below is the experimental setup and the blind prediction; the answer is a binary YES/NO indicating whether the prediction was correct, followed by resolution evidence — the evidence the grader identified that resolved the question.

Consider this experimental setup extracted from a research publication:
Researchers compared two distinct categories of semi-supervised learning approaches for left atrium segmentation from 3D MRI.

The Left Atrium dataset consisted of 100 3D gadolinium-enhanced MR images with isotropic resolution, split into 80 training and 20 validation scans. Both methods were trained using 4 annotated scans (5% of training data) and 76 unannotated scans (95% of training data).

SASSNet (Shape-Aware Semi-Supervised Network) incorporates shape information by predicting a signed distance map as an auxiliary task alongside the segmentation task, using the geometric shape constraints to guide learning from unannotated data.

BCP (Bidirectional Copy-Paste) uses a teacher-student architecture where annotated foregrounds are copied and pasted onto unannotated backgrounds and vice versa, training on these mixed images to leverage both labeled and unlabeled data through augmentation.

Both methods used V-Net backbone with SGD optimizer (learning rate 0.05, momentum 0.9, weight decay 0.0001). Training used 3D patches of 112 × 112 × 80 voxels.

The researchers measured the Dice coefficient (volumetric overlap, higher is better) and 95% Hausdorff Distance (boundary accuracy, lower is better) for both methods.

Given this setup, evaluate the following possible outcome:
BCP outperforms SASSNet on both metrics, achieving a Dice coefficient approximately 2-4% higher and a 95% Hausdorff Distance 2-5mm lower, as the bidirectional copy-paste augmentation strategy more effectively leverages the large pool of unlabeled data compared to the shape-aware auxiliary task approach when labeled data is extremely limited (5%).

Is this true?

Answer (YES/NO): NO